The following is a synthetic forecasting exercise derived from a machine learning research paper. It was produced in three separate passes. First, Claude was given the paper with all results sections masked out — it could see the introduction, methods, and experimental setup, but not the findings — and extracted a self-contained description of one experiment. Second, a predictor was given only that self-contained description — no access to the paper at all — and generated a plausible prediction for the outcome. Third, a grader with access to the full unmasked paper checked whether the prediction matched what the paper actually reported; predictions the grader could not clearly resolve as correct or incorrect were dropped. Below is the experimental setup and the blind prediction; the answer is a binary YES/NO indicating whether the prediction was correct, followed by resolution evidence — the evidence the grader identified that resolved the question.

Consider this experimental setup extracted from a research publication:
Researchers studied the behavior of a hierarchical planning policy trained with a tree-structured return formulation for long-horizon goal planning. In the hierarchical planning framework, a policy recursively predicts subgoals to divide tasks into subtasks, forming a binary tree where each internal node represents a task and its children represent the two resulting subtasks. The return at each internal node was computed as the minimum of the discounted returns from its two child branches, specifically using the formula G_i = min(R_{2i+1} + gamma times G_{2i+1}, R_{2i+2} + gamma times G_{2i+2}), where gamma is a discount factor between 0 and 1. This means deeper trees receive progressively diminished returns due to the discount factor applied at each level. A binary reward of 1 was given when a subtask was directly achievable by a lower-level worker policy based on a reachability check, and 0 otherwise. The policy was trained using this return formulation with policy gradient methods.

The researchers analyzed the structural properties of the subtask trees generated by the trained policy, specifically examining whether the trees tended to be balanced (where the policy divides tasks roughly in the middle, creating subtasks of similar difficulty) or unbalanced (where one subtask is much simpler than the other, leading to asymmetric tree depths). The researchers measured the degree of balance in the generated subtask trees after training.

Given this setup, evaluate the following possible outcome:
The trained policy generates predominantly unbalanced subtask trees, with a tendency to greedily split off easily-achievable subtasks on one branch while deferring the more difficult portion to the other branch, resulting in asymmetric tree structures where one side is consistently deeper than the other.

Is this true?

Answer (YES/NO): NO